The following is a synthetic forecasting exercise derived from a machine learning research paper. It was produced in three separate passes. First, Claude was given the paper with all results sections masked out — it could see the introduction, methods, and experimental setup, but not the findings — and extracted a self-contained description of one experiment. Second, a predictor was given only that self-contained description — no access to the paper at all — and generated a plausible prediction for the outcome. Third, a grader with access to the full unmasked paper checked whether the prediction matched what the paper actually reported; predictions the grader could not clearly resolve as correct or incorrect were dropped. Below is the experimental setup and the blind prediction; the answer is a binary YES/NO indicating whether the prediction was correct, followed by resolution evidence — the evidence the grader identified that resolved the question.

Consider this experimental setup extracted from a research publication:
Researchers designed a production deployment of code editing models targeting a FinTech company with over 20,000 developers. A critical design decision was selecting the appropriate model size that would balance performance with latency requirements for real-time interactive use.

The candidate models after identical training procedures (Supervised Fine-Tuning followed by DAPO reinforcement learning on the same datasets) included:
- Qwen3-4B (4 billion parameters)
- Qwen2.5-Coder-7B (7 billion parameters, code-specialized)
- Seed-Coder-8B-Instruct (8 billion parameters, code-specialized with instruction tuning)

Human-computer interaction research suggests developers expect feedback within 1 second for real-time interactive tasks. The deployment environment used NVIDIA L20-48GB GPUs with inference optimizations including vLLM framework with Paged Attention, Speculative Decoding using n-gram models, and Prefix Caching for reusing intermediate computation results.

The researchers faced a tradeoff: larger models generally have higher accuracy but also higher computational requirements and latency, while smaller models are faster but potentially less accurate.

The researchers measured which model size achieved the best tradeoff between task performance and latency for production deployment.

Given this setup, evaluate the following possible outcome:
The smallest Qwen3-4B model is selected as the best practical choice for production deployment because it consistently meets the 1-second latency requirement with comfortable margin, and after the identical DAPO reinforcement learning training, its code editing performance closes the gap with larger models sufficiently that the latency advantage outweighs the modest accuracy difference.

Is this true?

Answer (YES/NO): YES